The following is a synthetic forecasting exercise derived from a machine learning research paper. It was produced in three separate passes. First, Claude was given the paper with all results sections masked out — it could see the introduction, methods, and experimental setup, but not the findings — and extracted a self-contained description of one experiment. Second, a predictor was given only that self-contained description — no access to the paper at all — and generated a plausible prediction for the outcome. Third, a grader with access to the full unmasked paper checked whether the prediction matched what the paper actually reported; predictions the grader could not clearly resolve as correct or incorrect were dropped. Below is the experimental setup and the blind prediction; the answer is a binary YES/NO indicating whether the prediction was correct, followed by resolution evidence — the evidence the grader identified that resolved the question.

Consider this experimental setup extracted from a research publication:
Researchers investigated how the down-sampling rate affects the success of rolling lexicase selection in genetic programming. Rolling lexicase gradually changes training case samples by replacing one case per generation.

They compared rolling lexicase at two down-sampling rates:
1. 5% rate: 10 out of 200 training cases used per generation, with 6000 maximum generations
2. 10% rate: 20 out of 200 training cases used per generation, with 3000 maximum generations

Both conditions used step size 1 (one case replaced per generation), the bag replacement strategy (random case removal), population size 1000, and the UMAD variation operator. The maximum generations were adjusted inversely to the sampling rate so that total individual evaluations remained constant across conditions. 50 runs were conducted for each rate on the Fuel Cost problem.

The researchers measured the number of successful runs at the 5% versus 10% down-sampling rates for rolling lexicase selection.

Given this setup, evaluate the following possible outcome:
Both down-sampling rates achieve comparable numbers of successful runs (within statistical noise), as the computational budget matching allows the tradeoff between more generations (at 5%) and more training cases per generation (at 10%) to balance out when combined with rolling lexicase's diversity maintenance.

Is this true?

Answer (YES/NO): NO